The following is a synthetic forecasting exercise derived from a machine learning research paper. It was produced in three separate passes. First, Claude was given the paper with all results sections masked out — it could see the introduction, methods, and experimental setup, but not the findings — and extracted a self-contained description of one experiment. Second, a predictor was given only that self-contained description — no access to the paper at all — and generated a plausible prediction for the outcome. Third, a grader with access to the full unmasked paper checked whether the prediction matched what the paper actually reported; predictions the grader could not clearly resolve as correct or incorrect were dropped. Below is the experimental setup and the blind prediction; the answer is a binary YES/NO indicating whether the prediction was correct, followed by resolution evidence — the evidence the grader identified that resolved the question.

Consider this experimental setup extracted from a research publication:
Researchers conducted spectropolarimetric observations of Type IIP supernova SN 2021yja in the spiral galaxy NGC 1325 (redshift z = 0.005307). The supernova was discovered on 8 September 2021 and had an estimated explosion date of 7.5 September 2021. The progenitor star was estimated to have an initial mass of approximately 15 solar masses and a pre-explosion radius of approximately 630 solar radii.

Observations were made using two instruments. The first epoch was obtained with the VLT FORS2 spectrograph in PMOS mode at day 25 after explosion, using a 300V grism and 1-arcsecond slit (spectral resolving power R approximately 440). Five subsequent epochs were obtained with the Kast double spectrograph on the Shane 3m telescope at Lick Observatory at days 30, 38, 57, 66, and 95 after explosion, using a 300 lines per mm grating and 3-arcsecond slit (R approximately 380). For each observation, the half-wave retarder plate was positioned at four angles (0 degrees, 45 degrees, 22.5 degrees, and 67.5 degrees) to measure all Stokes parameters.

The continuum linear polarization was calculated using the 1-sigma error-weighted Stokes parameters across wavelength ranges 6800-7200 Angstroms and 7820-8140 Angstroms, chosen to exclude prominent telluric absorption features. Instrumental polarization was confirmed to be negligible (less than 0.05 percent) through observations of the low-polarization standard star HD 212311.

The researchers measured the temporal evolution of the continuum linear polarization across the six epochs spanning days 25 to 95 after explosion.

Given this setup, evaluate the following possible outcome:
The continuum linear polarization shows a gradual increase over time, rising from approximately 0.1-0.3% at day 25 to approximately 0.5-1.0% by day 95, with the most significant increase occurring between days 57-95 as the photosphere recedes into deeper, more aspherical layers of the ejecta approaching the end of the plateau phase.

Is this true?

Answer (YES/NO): NO